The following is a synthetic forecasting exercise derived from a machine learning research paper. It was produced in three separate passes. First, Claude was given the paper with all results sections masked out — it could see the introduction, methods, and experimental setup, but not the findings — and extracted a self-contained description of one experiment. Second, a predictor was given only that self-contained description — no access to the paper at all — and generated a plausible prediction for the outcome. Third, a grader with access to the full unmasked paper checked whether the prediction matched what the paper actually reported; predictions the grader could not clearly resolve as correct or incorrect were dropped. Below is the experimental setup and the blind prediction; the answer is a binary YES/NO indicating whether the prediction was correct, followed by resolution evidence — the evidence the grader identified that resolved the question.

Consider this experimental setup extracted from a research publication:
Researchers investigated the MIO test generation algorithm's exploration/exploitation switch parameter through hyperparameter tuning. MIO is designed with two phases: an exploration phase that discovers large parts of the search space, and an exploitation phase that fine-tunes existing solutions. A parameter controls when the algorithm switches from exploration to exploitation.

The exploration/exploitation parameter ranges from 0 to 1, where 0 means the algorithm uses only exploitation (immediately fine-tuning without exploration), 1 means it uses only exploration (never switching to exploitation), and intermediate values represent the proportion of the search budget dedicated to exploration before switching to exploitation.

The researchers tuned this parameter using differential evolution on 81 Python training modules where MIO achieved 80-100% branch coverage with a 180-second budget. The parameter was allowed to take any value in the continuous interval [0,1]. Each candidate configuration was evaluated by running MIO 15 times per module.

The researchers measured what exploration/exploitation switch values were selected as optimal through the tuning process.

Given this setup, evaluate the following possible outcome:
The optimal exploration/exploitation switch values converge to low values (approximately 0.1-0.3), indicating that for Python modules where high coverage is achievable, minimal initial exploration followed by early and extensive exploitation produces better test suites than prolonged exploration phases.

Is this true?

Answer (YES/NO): NO